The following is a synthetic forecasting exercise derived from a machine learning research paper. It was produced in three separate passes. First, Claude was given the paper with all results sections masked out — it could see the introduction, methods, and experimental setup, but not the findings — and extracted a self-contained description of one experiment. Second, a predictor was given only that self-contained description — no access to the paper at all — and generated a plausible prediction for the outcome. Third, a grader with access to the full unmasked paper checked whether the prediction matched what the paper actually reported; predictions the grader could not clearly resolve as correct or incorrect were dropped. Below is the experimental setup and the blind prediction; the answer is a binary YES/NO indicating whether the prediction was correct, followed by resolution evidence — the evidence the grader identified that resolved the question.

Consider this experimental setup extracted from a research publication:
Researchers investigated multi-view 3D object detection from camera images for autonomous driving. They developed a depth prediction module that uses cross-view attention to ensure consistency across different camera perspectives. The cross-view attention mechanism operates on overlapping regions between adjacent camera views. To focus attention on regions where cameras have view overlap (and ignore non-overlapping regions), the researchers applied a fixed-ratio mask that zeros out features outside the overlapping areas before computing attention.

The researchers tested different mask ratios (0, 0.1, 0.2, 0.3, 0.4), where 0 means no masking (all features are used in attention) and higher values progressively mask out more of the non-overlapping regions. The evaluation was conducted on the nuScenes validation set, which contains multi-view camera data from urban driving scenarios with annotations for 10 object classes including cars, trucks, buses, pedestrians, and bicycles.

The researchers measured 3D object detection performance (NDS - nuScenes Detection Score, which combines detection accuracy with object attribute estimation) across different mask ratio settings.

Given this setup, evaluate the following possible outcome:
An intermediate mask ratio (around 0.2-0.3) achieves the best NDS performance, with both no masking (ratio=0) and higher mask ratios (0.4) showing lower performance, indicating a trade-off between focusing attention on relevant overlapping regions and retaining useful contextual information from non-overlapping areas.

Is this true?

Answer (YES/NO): YES